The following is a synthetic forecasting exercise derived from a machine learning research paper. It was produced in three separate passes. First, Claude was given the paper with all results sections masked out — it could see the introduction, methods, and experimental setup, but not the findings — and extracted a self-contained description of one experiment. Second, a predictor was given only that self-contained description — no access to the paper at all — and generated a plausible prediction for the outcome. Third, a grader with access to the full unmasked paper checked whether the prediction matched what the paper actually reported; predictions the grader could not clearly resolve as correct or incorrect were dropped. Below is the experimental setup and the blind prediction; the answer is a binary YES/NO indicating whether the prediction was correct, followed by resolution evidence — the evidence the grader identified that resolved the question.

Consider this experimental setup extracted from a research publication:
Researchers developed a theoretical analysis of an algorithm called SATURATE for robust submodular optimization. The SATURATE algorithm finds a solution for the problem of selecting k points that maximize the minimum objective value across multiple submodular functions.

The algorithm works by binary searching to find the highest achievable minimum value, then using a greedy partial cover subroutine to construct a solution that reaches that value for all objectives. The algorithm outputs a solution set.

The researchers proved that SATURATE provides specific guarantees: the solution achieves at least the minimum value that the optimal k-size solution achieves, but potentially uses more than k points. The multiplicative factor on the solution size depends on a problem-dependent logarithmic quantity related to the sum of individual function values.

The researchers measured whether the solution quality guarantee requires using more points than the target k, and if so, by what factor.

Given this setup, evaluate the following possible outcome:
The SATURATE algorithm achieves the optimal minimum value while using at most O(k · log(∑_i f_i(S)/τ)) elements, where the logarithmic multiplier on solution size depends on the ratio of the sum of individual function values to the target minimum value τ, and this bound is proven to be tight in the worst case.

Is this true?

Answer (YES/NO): NO